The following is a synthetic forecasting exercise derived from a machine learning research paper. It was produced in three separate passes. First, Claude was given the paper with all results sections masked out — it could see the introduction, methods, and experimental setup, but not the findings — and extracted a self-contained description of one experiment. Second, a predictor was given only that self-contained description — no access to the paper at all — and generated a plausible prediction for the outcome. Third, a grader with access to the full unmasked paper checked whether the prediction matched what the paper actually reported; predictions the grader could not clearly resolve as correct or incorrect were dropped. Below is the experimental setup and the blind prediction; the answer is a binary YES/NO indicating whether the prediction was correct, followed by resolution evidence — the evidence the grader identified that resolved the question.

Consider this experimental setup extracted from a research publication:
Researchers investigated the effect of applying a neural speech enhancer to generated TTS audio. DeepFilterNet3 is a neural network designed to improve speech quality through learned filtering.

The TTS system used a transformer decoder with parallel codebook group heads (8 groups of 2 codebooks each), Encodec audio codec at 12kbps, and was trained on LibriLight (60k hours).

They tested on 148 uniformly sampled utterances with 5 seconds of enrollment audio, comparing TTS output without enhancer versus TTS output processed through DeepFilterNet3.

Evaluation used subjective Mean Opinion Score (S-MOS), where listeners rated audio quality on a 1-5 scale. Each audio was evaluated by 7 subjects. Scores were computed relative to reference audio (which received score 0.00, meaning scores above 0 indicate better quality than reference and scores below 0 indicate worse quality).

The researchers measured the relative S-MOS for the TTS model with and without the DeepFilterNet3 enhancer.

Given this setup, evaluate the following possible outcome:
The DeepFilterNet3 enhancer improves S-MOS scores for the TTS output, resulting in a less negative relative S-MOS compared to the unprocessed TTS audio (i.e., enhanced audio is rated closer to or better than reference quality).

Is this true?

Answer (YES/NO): YES